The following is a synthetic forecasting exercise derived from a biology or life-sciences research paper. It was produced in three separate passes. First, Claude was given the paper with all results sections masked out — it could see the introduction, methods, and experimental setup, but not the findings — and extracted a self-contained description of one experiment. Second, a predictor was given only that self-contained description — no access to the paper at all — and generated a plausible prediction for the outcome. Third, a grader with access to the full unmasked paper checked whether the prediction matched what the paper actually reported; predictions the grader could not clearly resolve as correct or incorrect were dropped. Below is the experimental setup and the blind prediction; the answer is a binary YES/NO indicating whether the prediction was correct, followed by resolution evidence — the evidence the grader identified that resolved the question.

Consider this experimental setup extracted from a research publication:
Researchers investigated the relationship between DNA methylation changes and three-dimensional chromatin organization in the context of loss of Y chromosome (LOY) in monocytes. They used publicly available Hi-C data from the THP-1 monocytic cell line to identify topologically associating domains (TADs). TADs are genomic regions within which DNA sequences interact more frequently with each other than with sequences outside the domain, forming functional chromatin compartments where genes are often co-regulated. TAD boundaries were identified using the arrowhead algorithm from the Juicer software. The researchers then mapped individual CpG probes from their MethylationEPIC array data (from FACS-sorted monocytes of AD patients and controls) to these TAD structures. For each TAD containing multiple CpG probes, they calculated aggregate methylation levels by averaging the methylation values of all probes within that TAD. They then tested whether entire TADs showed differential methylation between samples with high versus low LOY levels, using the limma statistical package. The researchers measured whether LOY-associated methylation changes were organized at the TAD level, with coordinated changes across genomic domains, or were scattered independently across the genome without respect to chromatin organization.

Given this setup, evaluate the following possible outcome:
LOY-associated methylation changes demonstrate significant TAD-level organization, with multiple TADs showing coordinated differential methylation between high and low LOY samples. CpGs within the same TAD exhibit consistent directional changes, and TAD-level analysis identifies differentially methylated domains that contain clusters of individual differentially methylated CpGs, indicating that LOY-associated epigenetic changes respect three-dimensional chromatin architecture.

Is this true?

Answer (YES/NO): YES